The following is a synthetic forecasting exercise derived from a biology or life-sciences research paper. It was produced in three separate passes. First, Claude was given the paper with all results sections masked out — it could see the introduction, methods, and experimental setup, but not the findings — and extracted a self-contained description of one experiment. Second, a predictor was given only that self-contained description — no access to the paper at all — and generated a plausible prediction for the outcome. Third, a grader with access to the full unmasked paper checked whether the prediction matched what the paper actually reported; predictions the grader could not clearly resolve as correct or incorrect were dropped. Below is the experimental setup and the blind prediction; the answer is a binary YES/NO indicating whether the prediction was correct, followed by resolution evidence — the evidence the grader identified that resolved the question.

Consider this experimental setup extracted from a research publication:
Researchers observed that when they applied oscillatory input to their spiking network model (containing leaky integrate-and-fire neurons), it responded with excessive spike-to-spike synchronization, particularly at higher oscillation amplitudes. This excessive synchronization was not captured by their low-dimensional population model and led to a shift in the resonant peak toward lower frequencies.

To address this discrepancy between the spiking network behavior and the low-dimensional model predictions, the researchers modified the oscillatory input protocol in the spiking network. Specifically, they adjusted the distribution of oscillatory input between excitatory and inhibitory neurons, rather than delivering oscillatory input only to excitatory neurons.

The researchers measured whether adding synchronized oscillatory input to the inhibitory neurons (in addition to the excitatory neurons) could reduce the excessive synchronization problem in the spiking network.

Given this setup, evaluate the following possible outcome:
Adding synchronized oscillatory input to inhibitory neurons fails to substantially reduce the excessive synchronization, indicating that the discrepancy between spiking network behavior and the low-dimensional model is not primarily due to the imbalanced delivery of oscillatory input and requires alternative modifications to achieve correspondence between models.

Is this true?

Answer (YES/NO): NO